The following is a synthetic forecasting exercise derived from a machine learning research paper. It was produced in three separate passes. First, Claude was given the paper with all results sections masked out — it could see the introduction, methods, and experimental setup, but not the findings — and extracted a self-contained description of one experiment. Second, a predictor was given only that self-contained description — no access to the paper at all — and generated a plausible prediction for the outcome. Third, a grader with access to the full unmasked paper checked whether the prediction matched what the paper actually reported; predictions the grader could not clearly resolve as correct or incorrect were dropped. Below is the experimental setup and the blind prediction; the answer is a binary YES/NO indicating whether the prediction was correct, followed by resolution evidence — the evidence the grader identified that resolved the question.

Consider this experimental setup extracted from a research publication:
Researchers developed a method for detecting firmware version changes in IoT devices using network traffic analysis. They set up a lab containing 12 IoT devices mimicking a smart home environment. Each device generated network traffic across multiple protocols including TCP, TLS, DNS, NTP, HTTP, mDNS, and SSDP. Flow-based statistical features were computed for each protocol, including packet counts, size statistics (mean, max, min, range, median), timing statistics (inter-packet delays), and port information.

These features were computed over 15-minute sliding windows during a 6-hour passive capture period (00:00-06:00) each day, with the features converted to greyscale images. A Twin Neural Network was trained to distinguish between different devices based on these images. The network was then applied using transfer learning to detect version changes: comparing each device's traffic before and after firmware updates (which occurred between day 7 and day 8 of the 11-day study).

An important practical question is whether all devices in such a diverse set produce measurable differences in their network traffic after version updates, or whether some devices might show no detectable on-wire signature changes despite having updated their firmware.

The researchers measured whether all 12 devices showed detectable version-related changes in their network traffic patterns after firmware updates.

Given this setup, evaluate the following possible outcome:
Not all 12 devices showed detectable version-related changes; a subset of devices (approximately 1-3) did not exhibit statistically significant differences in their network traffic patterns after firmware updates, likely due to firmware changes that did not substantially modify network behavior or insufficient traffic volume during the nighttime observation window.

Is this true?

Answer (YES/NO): YES